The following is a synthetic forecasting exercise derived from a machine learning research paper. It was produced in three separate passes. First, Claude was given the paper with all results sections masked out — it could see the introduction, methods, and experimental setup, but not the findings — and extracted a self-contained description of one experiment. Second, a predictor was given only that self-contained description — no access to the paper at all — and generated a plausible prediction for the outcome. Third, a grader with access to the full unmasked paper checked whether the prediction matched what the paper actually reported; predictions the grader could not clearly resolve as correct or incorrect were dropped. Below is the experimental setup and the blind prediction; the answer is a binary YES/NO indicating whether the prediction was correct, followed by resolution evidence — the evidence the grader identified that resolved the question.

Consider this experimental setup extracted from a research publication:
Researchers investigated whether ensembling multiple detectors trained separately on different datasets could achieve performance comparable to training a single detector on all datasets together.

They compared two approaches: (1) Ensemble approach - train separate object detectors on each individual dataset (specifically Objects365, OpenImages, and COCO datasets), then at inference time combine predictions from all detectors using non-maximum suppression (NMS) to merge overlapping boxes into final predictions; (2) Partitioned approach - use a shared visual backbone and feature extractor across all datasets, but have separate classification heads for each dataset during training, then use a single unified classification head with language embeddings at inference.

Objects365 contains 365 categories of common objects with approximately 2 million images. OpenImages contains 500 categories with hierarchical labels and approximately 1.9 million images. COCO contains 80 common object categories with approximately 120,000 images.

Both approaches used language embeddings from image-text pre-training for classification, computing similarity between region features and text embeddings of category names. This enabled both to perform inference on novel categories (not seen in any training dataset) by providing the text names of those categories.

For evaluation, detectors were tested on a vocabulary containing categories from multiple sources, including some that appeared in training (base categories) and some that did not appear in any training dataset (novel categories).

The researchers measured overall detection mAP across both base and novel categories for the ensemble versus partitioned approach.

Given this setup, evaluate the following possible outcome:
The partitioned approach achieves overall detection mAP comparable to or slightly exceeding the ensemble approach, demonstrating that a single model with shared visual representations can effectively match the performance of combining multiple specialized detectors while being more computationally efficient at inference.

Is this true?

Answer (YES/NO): YES